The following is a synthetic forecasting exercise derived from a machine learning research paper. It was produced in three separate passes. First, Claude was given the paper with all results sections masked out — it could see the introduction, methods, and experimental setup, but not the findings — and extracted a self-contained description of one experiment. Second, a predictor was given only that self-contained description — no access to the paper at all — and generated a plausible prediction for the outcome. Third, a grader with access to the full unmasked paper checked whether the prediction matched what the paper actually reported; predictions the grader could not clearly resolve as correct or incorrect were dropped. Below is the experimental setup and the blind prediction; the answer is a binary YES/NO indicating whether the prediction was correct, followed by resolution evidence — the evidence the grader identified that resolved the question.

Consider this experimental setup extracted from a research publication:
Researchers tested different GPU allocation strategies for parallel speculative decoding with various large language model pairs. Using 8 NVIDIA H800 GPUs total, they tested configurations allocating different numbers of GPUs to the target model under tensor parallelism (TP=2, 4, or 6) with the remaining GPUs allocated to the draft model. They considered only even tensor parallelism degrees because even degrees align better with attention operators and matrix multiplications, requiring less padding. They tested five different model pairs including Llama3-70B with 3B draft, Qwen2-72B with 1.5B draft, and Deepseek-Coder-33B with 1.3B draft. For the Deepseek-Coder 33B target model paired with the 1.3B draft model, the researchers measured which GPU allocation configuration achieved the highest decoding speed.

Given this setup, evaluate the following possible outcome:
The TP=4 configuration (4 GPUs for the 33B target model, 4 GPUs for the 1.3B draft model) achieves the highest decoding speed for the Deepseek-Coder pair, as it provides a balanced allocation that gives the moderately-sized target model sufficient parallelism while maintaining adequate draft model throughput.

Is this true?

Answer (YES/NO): NO